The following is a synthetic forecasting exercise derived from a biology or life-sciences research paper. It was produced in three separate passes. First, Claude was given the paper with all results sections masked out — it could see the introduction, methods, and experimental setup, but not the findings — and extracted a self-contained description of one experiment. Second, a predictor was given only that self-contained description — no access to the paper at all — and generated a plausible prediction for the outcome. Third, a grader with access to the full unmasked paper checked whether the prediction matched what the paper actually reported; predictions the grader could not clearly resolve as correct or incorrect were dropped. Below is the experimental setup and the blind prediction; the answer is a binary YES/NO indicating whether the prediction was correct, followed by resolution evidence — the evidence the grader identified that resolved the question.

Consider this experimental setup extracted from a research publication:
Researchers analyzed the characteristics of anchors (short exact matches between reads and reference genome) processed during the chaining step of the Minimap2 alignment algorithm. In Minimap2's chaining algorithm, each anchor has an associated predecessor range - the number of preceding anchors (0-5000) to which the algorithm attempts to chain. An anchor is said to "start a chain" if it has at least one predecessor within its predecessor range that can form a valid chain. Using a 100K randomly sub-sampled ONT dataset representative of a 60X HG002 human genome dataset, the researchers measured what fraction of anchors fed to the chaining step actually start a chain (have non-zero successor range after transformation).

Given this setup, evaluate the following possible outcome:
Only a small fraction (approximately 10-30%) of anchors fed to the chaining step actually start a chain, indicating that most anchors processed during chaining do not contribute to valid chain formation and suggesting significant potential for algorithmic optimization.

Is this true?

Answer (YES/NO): NO